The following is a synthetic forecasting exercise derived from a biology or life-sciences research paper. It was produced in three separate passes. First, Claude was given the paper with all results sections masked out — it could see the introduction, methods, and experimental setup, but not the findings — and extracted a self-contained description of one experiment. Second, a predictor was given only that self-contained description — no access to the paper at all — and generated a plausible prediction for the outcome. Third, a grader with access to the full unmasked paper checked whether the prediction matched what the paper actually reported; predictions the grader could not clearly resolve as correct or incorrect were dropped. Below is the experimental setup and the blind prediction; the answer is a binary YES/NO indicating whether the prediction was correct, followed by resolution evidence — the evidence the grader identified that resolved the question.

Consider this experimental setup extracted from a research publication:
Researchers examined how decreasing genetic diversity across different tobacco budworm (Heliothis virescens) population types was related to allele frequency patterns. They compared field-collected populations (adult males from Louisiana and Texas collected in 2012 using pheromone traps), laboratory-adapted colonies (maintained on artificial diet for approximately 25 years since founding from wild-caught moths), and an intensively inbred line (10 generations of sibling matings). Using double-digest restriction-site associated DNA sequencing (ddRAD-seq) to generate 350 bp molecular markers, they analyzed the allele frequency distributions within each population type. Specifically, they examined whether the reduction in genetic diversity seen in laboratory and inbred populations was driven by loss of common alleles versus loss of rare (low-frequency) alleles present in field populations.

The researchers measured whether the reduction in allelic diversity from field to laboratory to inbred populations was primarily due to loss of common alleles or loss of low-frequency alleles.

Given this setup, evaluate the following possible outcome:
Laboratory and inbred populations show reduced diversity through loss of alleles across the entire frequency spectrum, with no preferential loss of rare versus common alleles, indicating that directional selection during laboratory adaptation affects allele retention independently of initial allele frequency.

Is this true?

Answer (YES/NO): NO